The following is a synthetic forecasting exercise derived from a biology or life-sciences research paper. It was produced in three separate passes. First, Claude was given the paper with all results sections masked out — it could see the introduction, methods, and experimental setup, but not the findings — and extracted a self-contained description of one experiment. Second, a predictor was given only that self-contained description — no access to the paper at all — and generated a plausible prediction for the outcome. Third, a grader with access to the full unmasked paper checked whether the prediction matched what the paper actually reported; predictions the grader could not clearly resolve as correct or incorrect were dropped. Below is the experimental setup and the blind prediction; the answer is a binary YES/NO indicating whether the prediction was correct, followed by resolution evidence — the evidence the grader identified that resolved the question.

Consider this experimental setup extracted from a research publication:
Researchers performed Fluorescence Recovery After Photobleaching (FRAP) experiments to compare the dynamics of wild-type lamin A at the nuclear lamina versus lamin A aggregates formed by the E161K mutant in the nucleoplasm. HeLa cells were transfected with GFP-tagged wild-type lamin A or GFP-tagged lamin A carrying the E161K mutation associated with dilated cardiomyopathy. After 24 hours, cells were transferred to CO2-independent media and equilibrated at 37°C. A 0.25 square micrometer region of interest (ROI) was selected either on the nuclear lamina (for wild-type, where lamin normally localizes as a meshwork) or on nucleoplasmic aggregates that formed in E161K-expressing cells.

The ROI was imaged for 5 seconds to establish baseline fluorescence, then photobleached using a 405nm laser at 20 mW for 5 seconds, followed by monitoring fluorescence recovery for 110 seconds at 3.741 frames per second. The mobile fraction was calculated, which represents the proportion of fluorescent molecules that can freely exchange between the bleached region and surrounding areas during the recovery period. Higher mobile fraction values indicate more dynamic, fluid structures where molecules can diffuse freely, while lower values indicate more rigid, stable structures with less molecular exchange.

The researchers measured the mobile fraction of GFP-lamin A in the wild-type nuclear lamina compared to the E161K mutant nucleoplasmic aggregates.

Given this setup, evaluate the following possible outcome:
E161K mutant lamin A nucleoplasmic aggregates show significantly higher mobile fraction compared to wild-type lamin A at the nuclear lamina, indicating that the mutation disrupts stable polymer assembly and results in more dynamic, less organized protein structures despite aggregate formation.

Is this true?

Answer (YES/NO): YES